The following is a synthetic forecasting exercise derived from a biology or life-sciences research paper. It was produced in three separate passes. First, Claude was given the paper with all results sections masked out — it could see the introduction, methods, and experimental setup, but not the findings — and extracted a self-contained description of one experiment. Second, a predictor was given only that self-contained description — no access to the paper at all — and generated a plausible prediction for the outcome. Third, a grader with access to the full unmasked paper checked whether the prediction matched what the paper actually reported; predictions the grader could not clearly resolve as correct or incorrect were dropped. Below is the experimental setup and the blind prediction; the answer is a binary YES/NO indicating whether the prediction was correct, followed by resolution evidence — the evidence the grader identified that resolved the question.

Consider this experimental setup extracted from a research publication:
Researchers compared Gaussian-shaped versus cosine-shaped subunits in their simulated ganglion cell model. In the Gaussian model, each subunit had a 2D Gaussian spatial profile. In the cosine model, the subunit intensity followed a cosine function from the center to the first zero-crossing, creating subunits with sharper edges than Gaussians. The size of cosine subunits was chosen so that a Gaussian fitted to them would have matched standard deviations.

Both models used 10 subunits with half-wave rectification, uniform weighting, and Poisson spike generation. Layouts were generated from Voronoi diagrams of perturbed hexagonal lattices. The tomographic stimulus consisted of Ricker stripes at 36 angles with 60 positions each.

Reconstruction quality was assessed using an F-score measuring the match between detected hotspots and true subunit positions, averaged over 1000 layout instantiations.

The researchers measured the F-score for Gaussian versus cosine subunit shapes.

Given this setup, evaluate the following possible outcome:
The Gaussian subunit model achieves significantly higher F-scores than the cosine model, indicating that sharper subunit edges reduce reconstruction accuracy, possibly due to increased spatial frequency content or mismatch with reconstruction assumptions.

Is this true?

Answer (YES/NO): NO